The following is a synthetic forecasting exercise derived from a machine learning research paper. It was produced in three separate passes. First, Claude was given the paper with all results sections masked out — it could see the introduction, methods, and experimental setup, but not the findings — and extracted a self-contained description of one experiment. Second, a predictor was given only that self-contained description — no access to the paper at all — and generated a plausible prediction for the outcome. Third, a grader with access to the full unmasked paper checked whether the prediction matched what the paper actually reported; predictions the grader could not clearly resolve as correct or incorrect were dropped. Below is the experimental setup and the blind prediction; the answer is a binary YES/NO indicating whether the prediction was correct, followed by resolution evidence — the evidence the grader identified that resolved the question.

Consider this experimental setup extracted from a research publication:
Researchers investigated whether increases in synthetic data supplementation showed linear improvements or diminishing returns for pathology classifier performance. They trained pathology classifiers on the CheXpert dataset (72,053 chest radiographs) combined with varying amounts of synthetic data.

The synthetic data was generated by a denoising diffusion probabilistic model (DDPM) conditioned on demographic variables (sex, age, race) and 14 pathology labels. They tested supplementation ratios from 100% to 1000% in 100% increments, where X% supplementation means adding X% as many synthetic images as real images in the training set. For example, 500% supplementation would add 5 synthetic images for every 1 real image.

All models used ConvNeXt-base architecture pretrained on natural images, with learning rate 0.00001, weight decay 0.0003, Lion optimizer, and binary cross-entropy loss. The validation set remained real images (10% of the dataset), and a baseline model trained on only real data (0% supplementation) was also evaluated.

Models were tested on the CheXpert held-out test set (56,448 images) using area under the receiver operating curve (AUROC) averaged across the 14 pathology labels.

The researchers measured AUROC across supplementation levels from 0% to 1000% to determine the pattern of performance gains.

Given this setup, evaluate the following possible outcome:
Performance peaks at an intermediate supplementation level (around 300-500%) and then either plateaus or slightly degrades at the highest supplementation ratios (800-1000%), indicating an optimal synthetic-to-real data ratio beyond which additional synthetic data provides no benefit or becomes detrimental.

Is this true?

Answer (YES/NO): NO